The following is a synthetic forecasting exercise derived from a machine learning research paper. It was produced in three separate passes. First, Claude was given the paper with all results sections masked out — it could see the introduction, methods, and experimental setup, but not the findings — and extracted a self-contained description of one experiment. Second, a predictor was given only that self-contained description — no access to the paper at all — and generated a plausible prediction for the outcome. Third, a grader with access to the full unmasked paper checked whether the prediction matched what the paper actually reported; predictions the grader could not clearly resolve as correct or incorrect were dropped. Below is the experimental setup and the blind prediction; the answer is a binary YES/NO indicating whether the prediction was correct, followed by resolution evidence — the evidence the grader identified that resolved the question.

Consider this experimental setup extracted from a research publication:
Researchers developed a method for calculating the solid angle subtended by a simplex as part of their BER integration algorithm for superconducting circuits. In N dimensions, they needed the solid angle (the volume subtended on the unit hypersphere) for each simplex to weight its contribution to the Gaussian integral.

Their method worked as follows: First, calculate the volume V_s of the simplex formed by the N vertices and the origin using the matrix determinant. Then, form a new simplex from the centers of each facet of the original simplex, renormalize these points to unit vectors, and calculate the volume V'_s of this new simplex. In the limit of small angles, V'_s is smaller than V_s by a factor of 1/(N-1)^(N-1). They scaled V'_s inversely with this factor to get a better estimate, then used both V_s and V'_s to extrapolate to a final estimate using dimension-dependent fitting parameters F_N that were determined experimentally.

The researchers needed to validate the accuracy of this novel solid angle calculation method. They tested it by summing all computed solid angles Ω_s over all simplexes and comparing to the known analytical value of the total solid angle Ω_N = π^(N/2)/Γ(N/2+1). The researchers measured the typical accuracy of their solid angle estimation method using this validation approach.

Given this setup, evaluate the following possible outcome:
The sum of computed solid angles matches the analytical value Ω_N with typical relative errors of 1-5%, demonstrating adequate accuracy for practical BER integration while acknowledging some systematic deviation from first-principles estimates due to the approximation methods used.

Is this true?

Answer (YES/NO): NO